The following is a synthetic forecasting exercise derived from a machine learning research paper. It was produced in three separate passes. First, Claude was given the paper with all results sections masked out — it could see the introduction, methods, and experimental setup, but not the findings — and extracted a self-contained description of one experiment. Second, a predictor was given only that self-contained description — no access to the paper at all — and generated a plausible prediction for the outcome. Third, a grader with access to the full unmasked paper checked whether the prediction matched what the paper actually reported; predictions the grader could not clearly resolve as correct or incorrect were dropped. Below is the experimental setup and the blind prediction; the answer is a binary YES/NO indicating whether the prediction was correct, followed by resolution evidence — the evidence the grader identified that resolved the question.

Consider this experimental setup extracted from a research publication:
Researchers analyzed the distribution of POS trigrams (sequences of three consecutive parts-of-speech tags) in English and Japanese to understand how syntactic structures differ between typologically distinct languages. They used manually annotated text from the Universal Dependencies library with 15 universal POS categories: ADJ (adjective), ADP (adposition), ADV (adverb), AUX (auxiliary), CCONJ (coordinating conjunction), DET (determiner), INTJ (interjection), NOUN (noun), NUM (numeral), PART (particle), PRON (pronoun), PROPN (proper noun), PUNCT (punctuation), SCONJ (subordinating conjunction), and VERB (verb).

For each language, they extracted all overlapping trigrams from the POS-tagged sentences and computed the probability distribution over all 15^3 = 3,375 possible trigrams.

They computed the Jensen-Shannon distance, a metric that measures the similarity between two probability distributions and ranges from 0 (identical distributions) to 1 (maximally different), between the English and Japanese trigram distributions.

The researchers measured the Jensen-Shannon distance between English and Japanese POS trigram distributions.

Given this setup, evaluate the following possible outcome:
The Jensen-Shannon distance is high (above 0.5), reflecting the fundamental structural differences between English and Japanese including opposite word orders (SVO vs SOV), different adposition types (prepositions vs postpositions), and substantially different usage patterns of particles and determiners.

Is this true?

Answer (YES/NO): YES